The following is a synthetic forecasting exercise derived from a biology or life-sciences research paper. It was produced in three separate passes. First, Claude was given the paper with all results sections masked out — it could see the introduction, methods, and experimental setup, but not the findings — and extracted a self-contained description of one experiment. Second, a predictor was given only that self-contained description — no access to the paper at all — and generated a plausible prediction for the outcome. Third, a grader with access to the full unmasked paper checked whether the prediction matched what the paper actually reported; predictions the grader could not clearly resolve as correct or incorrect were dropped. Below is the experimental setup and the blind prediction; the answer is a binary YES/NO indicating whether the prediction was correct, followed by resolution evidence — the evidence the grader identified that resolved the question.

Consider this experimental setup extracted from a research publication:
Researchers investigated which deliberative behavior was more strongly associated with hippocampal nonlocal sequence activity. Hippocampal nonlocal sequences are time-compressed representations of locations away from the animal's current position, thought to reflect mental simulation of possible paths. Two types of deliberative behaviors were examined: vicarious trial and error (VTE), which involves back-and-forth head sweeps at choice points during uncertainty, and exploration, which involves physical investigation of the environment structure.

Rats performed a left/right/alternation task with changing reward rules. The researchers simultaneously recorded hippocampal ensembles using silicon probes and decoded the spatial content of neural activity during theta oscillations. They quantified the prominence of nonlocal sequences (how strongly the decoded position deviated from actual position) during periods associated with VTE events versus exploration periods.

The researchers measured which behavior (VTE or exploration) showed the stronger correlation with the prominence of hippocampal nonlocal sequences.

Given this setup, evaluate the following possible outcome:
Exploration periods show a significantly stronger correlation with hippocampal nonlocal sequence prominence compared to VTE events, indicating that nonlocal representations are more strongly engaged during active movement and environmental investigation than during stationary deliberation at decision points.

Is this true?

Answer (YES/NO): YES